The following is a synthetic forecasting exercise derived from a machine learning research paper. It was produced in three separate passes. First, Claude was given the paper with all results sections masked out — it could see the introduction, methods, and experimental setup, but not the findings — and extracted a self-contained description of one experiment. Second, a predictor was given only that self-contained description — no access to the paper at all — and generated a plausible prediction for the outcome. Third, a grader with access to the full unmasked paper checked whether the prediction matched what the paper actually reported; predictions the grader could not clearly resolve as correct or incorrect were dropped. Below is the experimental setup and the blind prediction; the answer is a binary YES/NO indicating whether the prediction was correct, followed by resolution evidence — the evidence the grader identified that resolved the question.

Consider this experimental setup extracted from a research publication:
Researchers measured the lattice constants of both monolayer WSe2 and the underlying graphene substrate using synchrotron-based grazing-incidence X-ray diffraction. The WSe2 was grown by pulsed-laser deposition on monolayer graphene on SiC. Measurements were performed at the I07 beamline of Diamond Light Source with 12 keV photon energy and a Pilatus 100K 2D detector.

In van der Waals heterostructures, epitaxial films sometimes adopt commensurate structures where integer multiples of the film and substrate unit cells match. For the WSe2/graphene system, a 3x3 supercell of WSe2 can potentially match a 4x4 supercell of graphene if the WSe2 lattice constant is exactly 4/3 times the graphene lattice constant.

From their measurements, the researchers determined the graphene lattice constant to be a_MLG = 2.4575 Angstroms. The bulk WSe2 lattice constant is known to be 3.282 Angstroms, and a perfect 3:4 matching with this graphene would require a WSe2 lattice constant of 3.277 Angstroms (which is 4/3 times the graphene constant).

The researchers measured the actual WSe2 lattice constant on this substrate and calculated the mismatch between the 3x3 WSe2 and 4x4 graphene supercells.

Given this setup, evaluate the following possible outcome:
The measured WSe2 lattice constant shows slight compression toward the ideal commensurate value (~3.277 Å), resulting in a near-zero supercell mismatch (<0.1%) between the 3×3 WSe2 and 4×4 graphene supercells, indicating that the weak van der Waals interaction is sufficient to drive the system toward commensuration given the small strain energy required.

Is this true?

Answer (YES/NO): YES